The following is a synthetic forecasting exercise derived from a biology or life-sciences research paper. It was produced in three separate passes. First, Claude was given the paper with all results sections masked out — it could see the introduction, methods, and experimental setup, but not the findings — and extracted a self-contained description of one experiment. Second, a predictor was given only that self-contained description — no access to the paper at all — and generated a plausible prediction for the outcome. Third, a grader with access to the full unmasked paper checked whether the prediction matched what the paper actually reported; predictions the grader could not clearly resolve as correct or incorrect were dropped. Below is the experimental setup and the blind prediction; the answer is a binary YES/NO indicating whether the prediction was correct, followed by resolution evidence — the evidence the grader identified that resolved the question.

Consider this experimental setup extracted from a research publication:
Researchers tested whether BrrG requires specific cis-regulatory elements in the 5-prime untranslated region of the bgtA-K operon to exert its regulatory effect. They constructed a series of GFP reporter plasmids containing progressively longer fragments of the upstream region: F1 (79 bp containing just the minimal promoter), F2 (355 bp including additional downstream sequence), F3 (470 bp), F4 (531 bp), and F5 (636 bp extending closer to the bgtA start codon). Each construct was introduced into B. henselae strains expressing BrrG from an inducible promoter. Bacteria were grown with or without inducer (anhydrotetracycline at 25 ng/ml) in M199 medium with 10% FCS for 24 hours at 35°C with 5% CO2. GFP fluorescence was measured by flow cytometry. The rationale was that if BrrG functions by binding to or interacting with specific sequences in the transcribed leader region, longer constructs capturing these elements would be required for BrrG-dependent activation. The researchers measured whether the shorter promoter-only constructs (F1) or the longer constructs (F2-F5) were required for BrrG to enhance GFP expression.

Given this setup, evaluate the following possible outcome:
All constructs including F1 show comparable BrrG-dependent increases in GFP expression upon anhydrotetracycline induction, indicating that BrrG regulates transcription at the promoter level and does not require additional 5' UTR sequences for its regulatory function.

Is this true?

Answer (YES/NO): NO